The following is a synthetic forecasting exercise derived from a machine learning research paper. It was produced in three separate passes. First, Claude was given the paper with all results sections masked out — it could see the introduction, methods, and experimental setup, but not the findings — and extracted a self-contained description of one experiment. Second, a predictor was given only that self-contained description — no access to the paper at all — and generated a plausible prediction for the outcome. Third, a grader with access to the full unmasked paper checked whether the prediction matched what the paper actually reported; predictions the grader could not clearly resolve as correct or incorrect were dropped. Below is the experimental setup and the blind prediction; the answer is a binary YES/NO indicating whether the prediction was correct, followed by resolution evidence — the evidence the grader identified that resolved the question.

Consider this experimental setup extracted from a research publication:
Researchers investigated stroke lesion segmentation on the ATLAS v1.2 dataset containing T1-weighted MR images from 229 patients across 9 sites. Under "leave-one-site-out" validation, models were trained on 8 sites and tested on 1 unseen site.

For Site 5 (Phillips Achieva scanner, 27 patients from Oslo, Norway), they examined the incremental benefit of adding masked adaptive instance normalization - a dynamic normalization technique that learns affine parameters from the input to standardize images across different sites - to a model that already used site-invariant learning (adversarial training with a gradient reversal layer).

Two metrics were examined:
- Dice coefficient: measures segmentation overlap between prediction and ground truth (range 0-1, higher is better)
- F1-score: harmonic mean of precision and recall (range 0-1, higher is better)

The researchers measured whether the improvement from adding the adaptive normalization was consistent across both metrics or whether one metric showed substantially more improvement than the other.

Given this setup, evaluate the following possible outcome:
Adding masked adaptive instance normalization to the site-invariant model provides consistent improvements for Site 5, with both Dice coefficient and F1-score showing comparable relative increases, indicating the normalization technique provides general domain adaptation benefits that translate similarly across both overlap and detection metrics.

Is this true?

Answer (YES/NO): NO